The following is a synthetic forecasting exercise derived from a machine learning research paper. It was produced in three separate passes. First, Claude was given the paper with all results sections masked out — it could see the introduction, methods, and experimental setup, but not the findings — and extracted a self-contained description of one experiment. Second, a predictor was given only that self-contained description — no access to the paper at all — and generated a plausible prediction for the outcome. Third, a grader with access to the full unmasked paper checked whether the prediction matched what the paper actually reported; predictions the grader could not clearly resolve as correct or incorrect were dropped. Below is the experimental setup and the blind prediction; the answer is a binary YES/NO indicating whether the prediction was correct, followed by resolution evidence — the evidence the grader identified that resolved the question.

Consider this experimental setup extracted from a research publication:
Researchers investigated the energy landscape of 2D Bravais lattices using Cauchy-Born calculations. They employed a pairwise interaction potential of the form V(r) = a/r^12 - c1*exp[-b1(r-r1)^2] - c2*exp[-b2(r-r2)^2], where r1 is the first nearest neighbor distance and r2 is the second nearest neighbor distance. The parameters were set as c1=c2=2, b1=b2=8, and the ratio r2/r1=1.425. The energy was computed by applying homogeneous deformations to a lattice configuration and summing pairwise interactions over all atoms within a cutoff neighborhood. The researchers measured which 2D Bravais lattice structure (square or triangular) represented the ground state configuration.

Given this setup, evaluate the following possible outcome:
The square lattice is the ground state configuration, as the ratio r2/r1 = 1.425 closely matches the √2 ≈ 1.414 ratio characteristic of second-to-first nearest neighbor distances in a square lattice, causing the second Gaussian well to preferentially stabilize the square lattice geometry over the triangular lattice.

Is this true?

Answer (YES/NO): YES